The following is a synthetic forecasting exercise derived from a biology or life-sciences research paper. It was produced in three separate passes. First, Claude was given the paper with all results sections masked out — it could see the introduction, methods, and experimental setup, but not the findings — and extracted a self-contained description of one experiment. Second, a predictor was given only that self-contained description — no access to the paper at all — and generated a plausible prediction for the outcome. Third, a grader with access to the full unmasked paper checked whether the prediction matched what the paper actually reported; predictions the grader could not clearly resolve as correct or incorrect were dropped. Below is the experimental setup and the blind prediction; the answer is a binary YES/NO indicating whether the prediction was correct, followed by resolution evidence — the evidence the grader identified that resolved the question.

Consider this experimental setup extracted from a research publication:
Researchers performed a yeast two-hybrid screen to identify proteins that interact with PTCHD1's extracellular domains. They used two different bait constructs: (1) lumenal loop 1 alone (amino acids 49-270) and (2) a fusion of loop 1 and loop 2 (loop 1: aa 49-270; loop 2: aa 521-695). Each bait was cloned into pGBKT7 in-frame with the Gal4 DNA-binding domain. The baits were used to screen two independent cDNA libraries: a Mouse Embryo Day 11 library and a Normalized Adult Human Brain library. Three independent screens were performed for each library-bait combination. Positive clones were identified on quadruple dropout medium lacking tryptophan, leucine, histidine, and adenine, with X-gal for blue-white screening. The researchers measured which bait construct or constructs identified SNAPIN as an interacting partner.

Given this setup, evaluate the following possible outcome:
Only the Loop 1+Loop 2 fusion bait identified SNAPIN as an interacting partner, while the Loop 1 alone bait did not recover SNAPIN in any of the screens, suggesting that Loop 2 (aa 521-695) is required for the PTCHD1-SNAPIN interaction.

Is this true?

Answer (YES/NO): NO